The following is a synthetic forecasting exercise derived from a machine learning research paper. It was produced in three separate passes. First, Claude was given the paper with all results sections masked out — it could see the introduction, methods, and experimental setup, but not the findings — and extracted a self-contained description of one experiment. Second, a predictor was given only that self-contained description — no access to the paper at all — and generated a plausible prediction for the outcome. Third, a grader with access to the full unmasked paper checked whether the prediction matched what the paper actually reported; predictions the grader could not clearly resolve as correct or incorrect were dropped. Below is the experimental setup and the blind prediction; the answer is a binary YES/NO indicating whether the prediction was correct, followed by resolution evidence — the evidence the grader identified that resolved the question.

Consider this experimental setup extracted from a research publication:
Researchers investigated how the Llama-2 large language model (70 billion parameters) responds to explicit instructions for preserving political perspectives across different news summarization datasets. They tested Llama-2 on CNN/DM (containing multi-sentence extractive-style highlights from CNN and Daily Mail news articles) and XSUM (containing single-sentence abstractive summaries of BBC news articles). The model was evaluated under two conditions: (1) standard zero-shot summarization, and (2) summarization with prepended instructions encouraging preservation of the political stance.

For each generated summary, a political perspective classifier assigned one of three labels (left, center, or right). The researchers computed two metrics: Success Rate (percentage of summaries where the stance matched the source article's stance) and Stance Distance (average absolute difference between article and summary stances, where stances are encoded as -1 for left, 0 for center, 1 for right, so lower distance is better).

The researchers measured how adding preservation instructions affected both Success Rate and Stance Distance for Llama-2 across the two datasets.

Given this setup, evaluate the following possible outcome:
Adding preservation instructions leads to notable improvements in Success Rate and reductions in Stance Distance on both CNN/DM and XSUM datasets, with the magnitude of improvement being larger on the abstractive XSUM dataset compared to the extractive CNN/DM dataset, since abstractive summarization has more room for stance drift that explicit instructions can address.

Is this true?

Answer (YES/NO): NO